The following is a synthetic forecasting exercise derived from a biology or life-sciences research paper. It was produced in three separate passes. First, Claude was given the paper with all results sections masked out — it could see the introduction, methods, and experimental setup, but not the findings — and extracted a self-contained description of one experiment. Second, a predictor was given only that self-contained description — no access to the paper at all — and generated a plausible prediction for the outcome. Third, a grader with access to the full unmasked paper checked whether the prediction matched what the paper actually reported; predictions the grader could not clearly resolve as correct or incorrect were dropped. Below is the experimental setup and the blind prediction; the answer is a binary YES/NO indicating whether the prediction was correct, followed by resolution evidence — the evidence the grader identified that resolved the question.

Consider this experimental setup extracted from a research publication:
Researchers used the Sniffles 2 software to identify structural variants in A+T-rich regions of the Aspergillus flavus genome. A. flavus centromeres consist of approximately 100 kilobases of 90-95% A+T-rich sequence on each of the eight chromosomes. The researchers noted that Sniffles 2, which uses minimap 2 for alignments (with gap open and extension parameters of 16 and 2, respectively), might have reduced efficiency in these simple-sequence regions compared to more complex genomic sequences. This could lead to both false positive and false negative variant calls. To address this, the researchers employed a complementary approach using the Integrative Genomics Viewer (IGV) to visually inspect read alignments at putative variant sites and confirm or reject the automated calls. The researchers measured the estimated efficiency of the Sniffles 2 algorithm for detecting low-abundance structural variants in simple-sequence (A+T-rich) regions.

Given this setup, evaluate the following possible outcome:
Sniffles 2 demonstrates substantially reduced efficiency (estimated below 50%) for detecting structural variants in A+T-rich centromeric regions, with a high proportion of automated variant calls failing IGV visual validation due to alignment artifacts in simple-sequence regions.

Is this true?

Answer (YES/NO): NO